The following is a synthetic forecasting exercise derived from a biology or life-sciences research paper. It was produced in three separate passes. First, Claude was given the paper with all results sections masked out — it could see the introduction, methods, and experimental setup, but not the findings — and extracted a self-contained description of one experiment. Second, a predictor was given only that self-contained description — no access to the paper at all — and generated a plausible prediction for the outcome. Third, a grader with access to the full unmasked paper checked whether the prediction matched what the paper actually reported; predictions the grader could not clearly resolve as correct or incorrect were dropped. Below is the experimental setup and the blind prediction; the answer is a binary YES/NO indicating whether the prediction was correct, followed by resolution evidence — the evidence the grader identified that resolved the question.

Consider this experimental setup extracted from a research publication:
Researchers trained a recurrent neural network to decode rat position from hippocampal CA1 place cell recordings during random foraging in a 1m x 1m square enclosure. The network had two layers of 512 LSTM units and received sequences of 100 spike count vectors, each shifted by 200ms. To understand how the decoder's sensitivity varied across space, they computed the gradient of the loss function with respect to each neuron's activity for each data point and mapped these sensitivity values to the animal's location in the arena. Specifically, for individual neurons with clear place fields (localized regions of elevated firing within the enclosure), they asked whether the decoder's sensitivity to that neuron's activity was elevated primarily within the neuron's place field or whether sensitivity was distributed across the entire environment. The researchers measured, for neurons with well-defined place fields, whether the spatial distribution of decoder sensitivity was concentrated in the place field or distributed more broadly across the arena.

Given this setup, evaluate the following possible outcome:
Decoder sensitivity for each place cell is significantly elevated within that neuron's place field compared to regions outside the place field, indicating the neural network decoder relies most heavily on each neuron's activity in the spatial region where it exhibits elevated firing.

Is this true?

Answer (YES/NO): NO